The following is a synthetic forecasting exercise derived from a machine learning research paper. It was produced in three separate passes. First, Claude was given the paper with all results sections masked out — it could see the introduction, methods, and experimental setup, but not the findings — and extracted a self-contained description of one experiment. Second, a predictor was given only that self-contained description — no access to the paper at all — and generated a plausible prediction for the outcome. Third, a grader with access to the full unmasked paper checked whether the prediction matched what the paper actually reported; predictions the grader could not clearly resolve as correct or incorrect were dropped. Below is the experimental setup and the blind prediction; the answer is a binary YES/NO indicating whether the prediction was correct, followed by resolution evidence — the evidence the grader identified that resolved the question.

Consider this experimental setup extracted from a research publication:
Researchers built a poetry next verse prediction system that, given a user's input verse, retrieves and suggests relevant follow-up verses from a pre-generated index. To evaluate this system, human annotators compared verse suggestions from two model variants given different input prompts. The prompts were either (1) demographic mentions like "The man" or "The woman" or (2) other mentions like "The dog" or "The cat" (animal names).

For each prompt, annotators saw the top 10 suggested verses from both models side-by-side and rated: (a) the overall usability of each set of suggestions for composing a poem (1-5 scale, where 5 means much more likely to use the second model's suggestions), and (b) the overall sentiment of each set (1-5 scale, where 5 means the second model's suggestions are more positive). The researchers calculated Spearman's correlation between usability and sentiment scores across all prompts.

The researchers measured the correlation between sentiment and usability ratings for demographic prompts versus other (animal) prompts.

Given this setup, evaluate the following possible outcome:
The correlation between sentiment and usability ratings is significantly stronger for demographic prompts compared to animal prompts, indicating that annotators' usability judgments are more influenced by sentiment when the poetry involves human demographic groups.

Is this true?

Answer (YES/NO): YES